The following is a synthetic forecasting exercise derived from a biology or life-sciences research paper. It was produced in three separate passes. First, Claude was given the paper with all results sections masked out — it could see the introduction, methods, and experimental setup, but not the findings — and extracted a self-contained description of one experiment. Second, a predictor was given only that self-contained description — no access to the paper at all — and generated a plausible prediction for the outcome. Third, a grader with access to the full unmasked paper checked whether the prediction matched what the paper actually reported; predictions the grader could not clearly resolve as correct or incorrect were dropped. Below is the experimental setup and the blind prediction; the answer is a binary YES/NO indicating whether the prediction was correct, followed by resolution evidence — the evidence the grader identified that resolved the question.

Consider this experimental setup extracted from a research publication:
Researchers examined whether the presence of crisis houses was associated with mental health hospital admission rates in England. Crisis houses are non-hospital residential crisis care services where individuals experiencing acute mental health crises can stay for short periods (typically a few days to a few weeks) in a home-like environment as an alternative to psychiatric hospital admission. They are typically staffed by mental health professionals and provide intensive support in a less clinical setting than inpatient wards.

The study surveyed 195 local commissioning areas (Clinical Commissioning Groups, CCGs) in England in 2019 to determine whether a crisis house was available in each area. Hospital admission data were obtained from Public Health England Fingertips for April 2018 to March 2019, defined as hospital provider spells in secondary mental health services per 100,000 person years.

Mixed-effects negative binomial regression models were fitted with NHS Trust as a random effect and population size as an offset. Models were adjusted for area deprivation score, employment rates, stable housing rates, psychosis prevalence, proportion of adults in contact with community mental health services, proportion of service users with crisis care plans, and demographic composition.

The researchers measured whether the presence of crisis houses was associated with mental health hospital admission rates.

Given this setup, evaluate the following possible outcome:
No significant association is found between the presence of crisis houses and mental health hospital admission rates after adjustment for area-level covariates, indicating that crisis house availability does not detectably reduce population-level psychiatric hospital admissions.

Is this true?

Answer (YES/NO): YES